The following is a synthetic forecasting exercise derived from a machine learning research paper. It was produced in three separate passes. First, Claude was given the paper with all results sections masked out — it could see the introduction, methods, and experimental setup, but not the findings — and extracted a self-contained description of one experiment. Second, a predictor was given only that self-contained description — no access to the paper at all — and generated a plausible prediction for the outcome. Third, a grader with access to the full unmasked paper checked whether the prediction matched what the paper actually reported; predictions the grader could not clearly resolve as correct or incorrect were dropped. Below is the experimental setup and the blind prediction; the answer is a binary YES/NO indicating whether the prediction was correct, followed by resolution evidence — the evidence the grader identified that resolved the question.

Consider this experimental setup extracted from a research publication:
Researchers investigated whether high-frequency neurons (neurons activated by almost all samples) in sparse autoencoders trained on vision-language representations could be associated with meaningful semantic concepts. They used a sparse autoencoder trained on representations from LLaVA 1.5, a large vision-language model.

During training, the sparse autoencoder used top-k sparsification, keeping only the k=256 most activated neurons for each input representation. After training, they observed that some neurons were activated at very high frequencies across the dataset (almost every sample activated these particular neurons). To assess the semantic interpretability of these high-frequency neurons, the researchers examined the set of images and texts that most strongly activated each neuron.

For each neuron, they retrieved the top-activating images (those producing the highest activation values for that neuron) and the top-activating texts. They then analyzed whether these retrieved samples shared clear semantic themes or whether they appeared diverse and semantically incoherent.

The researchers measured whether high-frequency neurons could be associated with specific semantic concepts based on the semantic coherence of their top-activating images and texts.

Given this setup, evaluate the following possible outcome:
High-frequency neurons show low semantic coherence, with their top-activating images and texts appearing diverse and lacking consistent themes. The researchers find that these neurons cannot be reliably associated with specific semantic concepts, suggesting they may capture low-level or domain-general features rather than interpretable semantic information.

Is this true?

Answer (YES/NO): YES